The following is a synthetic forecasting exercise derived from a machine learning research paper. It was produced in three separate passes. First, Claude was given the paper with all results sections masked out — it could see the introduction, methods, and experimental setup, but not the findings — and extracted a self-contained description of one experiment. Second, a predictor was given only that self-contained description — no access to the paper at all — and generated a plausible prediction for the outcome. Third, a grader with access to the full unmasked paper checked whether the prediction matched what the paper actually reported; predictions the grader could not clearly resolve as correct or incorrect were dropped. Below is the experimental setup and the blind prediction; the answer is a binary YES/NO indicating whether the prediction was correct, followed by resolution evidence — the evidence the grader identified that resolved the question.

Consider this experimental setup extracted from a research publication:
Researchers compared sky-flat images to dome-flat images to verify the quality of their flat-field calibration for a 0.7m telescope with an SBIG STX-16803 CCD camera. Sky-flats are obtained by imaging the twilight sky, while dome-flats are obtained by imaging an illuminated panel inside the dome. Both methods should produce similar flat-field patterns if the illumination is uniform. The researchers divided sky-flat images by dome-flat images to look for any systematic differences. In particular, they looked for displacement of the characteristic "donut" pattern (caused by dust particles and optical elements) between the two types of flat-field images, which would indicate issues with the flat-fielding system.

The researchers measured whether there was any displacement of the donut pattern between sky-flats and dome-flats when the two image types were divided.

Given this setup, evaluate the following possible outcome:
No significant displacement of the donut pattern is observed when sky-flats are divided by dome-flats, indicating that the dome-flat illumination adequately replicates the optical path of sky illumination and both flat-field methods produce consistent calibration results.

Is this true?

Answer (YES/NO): NO